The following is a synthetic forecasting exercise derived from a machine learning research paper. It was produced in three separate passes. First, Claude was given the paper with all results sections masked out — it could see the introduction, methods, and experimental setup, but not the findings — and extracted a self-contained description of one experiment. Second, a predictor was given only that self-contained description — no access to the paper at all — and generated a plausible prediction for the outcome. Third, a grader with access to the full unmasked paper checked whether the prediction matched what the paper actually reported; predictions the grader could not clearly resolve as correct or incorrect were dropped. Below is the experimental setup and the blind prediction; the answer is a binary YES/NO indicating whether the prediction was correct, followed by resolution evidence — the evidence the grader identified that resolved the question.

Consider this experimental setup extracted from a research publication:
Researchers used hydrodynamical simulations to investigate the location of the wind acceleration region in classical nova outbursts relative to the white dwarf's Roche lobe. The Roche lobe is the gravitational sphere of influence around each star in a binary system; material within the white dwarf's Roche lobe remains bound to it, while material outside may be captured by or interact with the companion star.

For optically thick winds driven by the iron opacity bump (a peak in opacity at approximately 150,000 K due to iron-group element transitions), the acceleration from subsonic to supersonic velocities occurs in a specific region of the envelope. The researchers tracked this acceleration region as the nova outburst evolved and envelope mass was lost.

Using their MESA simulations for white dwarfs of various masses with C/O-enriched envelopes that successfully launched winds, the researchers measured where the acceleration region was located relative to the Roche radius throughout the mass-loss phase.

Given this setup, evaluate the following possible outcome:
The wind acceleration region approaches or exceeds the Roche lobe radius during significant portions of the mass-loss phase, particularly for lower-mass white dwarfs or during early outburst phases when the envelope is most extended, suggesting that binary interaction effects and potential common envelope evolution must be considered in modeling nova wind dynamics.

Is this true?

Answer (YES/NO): YES